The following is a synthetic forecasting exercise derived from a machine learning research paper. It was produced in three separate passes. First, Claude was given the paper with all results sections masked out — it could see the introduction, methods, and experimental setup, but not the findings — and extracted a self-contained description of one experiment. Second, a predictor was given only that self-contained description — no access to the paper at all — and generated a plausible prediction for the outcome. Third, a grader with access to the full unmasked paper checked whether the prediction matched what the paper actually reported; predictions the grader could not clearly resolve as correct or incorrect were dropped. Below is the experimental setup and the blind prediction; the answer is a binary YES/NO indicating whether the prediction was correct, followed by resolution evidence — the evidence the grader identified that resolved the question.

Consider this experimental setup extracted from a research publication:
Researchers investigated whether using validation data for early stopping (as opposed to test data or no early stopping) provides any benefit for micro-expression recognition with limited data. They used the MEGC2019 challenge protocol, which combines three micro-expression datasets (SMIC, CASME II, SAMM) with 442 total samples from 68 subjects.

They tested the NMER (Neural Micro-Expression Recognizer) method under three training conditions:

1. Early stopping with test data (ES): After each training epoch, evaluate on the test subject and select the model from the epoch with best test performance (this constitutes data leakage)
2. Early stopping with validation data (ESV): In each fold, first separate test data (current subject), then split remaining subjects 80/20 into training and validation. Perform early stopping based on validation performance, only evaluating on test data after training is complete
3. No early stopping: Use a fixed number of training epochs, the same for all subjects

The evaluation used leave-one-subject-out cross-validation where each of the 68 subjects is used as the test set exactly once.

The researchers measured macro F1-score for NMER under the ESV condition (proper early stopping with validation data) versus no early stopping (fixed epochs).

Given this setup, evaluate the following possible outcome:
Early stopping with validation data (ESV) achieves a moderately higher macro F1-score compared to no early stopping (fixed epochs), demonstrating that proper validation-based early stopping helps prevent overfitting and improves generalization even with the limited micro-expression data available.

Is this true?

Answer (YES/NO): NO